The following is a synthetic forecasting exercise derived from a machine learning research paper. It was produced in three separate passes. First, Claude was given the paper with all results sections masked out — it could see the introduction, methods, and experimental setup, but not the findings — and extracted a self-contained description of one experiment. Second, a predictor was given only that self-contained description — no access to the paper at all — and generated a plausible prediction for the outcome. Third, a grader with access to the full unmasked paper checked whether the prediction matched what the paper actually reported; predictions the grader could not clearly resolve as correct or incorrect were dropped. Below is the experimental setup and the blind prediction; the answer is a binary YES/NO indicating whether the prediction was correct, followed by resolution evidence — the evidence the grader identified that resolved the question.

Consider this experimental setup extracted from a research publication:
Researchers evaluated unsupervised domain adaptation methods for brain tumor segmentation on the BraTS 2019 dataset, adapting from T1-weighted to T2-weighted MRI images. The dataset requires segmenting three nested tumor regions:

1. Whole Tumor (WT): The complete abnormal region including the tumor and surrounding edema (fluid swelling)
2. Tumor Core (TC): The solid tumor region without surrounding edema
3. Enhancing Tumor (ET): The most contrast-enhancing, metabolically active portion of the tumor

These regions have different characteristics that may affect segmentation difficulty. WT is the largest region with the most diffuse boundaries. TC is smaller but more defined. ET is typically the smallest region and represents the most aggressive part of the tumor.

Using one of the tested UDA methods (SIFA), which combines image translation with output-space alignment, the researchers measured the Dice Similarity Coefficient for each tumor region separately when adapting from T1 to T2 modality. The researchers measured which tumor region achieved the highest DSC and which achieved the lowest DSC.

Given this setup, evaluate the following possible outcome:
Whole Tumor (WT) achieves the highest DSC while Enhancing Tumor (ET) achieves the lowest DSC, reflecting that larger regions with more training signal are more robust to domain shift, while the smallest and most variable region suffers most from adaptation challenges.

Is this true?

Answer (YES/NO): YES